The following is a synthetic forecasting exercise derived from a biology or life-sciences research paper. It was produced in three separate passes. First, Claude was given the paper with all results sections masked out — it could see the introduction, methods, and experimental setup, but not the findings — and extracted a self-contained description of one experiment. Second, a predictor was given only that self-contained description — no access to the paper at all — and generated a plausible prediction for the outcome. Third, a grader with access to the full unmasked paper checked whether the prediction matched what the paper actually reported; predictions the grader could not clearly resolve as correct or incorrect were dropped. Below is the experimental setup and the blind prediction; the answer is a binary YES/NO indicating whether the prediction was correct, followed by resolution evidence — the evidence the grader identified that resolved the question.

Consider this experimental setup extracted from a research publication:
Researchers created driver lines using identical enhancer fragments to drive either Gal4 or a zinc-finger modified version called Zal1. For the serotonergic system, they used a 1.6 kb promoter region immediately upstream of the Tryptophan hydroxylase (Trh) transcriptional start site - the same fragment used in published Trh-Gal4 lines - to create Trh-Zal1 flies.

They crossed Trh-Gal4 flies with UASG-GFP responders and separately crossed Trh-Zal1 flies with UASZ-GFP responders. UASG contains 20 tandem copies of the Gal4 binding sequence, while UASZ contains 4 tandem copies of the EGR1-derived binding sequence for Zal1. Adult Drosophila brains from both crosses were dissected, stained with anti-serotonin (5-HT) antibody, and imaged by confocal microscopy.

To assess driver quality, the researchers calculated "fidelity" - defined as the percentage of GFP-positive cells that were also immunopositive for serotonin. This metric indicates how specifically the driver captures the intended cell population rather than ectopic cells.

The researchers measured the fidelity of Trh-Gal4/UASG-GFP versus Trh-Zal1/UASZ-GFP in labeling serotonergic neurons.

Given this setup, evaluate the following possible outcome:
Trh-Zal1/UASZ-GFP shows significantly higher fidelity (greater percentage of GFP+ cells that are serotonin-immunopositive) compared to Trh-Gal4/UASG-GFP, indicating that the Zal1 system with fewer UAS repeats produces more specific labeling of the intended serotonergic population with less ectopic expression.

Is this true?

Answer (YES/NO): YES